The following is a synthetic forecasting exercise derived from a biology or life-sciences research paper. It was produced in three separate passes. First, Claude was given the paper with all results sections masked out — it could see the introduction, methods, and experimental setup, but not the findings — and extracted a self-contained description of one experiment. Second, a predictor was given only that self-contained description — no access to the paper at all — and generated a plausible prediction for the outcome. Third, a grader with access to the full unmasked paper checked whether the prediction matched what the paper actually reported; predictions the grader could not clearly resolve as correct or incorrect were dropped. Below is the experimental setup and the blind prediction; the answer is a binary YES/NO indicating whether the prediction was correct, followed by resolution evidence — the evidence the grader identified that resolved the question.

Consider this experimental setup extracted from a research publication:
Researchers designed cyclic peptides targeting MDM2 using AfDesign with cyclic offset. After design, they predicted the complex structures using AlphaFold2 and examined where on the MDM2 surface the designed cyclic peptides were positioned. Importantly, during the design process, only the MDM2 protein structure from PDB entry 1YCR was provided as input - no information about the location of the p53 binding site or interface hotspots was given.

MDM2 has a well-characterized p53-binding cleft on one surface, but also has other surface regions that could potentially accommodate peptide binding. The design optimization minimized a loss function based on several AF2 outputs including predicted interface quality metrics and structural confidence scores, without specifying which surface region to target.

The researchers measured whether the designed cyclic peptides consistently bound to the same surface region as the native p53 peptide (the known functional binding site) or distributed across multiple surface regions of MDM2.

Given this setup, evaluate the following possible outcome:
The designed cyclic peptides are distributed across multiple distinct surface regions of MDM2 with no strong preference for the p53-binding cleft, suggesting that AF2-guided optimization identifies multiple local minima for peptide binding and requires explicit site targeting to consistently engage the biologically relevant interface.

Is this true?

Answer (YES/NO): NO